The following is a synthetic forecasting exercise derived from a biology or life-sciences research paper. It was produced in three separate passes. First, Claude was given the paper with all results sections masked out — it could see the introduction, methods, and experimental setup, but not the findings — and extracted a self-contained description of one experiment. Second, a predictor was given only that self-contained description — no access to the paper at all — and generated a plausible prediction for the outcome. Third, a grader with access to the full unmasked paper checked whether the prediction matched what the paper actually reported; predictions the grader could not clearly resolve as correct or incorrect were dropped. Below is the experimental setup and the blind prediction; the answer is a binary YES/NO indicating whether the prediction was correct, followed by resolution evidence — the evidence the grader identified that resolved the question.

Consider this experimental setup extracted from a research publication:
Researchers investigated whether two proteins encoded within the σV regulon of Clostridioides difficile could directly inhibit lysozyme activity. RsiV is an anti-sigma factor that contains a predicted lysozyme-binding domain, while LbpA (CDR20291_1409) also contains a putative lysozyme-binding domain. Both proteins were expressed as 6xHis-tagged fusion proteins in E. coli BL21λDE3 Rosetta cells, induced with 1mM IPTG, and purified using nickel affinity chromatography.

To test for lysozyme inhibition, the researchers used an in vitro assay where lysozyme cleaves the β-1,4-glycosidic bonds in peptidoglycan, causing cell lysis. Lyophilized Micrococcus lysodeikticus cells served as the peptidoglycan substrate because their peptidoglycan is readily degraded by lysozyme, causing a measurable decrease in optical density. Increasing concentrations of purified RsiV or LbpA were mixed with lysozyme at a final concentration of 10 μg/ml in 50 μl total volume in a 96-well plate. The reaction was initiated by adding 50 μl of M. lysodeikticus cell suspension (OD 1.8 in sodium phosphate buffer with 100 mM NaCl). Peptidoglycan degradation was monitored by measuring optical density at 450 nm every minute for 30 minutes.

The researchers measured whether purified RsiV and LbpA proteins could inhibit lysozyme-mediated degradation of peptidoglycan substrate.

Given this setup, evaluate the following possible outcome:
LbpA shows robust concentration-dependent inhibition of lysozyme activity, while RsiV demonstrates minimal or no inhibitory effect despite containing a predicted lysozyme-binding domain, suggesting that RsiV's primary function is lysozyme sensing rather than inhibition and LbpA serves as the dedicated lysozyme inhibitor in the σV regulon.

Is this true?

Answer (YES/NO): NO